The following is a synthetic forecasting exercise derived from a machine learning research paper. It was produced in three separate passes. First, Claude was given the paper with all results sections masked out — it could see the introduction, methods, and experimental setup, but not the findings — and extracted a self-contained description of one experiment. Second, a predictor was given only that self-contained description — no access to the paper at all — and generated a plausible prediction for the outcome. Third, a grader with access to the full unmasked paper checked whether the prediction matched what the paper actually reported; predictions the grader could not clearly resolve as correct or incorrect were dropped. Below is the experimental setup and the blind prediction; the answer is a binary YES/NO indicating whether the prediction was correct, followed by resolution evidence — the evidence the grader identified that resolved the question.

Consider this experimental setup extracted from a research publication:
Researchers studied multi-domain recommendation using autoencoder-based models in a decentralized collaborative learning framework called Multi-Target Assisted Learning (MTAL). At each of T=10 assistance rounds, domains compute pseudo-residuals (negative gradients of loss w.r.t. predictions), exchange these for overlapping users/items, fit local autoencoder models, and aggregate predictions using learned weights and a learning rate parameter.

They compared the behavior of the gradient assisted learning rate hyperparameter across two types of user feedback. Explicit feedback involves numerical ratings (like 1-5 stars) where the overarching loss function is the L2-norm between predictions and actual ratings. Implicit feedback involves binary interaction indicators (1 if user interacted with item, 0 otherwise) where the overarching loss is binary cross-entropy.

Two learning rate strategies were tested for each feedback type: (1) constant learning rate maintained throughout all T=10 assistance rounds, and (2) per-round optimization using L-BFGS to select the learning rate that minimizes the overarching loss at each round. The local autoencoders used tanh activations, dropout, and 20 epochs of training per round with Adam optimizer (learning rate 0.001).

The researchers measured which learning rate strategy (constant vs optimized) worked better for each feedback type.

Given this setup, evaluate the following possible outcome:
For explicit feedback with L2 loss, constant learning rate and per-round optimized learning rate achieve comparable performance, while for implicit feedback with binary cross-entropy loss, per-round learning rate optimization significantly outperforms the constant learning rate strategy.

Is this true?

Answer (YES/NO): NO